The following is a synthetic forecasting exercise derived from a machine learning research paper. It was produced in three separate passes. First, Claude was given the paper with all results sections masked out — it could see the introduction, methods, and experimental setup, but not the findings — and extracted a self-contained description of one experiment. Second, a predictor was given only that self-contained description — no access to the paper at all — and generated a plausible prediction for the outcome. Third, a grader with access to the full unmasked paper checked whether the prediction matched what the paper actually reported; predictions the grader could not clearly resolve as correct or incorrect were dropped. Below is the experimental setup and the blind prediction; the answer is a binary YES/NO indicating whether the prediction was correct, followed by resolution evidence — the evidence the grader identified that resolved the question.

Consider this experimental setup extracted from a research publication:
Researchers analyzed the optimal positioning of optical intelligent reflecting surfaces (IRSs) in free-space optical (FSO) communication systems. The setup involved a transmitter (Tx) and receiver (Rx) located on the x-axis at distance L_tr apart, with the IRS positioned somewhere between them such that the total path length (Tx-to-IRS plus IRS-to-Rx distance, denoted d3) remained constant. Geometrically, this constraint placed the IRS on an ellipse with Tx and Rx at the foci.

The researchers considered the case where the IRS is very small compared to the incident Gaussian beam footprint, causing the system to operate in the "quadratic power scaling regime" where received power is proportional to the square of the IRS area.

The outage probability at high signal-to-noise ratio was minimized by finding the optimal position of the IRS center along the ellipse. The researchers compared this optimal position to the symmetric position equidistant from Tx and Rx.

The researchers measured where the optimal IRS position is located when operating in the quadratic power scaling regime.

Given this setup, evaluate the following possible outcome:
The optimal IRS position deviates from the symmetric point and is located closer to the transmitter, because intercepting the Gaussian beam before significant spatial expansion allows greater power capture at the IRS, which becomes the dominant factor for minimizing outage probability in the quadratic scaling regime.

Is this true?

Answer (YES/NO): NO